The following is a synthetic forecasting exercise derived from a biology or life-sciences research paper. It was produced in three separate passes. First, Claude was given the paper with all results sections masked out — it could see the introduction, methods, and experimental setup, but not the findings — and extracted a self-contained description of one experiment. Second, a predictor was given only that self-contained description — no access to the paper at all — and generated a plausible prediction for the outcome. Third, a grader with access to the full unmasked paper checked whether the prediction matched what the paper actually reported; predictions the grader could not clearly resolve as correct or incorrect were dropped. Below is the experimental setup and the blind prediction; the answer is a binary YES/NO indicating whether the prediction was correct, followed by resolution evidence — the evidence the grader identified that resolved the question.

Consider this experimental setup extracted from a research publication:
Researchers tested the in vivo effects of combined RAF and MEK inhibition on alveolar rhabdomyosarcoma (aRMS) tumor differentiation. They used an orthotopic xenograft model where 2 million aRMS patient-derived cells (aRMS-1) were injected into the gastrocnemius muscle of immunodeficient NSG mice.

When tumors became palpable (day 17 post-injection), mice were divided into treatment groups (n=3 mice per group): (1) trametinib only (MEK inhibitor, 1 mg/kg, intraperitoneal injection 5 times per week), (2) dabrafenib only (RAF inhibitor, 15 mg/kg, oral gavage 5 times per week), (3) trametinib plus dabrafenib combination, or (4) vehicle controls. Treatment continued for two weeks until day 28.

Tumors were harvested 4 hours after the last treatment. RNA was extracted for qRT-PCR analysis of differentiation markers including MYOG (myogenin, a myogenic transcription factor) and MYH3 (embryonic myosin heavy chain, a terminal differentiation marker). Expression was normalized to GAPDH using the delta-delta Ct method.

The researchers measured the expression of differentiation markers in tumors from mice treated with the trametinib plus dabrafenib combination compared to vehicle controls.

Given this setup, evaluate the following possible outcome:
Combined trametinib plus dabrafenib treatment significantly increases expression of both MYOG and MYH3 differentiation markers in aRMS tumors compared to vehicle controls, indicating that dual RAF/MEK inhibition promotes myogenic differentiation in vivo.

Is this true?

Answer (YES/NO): YES